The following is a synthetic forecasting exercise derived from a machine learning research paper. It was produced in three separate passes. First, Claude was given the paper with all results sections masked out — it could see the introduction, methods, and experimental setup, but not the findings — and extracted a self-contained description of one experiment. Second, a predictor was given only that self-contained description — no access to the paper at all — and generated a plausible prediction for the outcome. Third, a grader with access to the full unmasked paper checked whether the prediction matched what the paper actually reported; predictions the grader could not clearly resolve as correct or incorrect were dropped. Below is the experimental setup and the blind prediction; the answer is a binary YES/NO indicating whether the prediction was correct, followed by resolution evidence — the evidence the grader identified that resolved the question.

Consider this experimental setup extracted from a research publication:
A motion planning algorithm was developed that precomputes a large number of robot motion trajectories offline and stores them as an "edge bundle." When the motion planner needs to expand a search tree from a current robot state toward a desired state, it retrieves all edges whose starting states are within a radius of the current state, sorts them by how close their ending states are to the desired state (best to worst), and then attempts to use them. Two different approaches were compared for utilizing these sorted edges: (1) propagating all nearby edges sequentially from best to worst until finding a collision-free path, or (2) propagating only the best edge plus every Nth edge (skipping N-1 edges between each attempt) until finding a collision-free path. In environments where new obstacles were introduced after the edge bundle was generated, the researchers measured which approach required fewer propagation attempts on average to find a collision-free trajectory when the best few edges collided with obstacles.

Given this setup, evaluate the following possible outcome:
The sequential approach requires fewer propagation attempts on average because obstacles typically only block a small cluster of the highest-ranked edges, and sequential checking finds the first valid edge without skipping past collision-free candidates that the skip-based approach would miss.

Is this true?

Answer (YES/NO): NO